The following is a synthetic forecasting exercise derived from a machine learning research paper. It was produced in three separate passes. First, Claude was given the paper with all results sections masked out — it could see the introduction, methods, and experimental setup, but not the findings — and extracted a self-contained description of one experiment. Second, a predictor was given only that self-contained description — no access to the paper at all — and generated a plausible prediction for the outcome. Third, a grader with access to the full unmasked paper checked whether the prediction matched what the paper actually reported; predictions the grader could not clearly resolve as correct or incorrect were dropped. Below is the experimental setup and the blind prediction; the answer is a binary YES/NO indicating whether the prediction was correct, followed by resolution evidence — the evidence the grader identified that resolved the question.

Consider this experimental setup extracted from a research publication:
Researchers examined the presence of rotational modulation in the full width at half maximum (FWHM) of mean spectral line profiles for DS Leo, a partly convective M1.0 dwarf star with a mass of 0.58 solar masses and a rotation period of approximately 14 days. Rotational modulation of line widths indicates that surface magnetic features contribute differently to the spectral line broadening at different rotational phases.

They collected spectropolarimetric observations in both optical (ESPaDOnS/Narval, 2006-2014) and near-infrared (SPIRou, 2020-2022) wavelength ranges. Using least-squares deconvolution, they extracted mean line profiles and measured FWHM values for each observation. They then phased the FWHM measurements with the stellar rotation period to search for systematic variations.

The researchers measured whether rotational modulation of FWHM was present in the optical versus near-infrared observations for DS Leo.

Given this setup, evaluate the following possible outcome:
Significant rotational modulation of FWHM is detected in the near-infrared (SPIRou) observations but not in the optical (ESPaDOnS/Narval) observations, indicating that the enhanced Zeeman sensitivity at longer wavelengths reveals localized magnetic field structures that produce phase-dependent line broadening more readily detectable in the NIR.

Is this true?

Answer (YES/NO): NO